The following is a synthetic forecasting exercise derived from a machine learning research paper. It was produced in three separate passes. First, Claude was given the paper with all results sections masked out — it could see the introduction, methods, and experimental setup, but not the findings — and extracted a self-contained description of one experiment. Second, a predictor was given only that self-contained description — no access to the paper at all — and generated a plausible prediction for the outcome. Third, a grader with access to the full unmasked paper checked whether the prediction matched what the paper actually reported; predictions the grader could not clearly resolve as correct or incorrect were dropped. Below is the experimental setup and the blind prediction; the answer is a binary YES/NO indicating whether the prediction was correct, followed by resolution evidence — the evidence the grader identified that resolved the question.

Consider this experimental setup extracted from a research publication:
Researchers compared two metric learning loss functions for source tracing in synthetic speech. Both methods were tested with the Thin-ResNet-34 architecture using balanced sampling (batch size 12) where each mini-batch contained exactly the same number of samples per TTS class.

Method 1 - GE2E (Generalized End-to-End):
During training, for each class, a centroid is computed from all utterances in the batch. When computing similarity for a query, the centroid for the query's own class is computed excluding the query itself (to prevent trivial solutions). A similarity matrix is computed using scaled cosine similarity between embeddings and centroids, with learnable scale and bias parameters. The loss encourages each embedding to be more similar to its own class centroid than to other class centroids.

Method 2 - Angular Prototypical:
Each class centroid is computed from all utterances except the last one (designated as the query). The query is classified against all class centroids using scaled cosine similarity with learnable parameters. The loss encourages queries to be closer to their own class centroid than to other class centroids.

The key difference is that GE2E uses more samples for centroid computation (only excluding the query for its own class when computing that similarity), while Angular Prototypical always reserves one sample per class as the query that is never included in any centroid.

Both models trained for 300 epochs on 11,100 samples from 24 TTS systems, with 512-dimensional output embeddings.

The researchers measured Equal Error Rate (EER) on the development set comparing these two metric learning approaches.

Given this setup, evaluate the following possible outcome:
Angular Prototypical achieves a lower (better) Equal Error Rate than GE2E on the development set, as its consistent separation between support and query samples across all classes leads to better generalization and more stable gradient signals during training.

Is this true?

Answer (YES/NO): NO